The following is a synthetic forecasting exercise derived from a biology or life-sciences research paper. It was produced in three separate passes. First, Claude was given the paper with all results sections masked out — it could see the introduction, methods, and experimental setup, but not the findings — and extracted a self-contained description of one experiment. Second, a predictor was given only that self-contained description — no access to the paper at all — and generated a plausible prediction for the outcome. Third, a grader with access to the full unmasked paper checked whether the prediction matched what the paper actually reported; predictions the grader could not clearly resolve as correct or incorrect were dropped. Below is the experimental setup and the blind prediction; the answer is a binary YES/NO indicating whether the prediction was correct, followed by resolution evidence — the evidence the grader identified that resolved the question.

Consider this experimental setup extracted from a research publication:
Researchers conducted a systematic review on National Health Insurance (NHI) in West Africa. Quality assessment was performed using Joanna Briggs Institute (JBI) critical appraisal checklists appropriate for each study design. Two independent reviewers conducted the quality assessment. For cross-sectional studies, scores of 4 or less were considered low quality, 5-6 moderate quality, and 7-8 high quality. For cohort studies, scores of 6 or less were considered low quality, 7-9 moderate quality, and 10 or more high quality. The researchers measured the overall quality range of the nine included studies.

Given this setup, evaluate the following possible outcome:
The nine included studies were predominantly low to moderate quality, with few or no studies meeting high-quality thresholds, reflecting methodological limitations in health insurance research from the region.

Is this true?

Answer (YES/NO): NO